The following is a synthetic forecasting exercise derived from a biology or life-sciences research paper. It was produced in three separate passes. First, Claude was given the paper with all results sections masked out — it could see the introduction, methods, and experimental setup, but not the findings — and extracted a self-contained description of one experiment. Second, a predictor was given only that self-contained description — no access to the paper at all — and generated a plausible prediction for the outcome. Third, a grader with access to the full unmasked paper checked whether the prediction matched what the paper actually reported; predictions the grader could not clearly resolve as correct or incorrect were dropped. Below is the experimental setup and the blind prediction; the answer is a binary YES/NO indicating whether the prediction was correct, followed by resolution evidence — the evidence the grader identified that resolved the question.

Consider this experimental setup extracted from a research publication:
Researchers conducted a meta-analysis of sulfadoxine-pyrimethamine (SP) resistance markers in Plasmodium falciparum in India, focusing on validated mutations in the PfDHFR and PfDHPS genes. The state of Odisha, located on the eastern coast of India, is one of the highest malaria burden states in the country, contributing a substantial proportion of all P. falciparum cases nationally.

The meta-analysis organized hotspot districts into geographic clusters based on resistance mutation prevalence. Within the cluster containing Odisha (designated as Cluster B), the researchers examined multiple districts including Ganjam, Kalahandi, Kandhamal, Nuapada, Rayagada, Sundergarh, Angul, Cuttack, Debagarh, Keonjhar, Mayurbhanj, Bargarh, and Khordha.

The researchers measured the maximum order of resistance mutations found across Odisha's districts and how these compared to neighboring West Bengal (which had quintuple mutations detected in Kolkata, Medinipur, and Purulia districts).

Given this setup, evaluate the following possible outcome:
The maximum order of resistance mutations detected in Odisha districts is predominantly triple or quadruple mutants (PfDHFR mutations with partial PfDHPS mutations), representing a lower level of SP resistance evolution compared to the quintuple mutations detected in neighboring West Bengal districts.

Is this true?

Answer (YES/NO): YES